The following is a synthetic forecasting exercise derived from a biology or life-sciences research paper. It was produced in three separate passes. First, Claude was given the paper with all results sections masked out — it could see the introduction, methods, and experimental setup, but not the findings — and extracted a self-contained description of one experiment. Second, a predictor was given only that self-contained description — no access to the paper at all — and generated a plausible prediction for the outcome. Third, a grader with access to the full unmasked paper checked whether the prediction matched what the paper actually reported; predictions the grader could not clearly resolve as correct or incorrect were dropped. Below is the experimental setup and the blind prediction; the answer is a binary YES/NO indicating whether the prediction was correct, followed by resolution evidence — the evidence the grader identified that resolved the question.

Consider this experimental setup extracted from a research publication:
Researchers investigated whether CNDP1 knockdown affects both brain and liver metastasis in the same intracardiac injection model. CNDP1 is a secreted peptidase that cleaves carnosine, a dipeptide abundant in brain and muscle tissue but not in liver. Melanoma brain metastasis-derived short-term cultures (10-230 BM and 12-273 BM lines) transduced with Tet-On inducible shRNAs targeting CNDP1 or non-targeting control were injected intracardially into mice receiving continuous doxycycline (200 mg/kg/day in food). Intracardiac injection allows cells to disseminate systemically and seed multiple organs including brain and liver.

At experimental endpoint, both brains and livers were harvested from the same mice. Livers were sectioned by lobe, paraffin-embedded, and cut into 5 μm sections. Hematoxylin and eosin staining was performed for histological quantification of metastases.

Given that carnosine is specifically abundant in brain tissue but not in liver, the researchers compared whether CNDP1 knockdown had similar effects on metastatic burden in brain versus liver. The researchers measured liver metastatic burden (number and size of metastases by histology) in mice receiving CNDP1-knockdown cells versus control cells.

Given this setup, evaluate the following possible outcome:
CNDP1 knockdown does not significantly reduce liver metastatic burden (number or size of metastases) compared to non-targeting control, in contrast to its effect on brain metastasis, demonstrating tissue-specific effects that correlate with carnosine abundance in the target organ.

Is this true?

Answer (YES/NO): NO